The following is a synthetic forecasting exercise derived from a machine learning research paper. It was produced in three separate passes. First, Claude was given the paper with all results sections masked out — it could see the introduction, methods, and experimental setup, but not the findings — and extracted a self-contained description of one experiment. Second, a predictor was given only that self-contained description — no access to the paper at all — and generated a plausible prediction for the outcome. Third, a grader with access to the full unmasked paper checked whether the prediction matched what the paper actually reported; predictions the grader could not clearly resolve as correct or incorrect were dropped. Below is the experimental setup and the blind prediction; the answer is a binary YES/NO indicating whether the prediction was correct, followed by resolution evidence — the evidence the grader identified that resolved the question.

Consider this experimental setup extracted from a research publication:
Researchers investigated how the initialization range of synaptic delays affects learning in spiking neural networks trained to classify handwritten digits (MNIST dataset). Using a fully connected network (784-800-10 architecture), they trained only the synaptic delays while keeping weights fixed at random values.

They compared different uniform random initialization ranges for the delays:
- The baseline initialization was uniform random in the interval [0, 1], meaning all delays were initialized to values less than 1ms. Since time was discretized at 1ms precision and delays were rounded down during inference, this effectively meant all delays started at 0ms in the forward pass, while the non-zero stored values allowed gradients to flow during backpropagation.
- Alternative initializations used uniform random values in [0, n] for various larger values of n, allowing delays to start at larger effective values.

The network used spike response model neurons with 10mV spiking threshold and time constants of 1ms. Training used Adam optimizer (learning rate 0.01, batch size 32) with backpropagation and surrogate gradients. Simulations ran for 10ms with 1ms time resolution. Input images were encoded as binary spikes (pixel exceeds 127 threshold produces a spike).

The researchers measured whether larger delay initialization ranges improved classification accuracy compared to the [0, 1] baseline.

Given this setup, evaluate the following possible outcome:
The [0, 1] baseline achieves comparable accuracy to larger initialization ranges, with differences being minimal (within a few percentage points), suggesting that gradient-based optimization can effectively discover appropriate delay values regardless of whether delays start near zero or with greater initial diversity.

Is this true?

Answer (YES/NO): YES